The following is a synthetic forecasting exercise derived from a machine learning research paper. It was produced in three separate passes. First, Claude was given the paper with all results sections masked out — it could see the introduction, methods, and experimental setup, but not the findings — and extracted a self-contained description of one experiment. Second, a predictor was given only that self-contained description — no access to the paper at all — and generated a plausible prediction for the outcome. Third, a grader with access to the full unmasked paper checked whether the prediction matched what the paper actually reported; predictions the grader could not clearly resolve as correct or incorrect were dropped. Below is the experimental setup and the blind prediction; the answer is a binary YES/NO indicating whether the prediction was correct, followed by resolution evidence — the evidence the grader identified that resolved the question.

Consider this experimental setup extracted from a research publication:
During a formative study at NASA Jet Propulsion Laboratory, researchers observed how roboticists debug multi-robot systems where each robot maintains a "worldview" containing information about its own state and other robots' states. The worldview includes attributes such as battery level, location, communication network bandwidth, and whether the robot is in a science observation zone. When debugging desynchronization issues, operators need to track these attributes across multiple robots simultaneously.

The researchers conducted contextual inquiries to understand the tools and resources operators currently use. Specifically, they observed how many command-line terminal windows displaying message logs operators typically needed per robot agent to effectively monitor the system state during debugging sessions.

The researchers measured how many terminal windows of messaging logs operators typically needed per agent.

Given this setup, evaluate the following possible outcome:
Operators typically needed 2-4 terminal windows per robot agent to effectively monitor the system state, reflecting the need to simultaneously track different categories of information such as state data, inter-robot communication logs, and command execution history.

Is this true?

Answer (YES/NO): YES